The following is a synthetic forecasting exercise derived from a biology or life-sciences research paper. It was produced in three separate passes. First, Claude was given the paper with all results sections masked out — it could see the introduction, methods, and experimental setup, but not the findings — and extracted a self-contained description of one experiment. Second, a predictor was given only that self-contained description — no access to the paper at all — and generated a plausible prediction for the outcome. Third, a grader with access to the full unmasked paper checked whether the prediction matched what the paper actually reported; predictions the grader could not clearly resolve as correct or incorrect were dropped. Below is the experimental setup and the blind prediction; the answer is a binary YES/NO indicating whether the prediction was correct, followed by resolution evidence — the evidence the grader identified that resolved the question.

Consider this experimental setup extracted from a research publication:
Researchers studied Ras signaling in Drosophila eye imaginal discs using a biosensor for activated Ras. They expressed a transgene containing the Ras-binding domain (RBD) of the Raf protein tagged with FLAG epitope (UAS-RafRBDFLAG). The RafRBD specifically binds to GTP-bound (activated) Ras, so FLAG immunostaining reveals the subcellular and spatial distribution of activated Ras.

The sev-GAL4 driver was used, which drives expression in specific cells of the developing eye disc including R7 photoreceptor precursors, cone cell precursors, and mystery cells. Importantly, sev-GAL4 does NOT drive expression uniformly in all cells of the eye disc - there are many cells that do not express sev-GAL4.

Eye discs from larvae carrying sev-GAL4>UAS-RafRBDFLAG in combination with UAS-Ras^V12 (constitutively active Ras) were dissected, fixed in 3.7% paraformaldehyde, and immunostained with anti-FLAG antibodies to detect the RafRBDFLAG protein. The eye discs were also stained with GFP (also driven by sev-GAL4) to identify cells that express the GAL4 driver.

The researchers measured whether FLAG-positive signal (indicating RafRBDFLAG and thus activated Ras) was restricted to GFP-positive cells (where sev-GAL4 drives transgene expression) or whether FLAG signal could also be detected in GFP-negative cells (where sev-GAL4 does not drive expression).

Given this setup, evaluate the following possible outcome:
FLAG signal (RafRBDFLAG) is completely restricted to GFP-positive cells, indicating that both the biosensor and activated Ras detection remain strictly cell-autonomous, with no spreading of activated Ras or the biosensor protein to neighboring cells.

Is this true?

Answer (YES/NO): NO